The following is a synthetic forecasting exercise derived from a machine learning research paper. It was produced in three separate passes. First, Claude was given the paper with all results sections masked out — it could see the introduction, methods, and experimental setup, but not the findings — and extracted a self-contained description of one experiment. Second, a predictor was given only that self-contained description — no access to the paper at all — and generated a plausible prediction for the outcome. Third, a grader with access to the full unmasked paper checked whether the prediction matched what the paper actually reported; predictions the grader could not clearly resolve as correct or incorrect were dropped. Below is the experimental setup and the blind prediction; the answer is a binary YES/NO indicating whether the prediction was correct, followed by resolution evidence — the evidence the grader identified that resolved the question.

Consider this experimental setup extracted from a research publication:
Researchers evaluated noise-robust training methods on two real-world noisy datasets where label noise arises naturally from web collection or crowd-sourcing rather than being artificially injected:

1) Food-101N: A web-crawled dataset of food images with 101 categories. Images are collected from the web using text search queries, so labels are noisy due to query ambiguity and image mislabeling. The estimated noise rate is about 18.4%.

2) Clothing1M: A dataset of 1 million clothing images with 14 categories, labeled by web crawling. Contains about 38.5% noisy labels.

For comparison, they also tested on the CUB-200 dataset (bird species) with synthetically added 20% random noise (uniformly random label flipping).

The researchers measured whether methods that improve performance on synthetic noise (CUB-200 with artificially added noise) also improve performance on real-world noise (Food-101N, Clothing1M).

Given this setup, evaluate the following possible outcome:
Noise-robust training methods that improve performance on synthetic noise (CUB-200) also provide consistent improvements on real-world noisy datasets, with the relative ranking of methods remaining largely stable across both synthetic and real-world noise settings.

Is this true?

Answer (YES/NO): NO